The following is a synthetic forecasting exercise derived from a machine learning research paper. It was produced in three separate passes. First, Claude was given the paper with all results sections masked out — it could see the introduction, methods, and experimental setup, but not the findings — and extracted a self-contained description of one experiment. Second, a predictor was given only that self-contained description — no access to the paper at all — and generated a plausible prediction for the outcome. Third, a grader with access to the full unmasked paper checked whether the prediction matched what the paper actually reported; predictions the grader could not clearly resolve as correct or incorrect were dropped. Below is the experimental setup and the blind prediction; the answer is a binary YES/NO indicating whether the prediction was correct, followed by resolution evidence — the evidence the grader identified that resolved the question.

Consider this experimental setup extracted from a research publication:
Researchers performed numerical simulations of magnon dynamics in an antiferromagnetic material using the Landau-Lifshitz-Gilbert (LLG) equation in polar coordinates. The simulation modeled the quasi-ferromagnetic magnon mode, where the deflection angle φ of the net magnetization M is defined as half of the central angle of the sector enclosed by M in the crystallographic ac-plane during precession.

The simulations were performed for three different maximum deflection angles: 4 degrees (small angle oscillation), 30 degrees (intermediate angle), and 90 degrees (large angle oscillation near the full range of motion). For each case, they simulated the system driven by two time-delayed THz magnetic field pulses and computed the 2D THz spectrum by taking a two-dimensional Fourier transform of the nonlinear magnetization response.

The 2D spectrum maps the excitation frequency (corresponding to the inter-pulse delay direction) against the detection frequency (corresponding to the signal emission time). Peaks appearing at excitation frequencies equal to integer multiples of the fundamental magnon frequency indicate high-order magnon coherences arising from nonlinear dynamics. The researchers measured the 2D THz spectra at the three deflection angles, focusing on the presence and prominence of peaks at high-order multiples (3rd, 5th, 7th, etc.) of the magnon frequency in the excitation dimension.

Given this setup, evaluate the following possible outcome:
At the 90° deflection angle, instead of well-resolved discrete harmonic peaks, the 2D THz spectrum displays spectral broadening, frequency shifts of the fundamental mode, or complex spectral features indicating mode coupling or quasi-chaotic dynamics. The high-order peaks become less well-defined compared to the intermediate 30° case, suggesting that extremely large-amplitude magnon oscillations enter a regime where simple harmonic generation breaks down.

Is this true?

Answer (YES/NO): NO